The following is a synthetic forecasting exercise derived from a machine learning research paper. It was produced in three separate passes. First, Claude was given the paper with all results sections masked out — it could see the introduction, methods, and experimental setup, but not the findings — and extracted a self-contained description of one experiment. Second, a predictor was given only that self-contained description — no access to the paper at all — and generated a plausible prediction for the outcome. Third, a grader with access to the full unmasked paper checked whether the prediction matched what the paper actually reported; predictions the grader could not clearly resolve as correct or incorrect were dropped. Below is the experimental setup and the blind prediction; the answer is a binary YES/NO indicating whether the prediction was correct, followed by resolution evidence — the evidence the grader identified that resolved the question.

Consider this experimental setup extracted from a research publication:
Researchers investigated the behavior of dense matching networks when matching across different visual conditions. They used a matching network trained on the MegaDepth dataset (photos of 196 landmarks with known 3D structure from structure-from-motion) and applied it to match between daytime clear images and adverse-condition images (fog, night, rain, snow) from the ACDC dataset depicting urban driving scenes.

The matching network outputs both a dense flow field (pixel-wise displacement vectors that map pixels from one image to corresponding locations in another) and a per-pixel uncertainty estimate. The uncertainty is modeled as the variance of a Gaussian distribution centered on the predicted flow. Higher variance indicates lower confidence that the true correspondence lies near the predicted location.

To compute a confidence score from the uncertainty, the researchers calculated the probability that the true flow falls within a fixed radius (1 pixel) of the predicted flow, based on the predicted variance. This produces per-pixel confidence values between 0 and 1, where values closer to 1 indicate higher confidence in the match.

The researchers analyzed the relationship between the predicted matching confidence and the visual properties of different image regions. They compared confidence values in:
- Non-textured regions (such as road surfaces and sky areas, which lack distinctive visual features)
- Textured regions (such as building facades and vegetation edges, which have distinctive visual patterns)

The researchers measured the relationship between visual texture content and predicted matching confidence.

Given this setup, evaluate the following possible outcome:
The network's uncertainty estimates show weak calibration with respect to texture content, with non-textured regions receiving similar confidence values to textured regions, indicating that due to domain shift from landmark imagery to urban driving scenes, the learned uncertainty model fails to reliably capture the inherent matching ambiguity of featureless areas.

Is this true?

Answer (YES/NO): NO